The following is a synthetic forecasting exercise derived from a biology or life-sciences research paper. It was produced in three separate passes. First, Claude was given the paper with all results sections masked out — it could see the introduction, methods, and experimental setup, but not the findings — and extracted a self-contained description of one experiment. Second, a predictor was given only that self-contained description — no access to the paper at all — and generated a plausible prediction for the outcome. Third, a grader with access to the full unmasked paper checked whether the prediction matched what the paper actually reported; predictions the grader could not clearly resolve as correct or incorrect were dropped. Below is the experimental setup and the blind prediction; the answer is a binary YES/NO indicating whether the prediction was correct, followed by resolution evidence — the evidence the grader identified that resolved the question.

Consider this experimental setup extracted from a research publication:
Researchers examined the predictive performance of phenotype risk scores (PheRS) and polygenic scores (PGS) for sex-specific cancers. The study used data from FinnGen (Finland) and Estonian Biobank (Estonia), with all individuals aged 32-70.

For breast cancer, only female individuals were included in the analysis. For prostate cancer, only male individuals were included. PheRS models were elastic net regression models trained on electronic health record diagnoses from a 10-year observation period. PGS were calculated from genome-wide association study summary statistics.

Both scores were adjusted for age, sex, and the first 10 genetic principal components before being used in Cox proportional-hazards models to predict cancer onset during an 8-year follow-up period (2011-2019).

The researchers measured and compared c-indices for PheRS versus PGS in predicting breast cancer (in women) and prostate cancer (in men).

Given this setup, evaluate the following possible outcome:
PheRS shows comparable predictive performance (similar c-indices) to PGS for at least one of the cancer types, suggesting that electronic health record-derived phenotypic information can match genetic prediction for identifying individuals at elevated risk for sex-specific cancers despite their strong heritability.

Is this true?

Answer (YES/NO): NO